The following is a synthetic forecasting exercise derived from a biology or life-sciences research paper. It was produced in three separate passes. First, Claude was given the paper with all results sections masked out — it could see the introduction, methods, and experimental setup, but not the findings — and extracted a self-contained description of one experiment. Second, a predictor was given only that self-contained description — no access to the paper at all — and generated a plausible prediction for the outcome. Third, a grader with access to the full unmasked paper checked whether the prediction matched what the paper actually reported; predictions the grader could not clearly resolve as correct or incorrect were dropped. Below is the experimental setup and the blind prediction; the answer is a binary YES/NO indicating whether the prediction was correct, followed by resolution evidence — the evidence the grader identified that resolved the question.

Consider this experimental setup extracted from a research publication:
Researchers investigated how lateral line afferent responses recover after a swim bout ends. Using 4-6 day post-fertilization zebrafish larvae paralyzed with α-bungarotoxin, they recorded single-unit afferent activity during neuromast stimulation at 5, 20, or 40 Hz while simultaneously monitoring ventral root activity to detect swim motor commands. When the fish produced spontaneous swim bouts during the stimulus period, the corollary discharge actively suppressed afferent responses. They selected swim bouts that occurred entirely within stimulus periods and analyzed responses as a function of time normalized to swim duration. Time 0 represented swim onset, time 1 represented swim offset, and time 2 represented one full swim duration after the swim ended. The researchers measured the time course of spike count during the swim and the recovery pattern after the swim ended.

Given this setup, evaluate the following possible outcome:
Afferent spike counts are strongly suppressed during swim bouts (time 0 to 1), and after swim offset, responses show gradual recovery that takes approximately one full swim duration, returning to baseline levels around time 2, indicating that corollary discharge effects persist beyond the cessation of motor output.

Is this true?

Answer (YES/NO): NO